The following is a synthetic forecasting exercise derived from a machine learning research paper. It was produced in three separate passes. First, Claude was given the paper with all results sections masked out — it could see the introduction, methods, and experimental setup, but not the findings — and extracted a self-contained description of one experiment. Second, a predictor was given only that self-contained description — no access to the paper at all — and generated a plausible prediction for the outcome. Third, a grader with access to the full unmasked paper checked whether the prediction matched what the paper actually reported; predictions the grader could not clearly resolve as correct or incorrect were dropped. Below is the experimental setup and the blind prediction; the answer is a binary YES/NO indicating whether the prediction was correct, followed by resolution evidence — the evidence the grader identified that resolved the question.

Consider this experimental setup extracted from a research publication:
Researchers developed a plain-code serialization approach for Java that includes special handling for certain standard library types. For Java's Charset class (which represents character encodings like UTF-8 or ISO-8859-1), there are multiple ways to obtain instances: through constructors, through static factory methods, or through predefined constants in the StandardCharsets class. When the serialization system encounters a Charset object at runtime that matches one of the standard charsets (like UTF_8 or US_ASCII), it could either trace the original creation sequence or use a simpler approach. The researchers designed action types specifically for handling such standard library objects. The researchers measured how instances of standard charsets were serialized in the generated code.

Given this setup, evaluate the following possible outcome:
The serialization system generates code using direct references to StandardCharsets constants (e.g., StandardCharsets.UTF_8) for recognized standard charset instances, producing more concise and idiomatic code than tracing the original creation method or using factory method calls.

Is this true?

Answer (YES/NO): YES